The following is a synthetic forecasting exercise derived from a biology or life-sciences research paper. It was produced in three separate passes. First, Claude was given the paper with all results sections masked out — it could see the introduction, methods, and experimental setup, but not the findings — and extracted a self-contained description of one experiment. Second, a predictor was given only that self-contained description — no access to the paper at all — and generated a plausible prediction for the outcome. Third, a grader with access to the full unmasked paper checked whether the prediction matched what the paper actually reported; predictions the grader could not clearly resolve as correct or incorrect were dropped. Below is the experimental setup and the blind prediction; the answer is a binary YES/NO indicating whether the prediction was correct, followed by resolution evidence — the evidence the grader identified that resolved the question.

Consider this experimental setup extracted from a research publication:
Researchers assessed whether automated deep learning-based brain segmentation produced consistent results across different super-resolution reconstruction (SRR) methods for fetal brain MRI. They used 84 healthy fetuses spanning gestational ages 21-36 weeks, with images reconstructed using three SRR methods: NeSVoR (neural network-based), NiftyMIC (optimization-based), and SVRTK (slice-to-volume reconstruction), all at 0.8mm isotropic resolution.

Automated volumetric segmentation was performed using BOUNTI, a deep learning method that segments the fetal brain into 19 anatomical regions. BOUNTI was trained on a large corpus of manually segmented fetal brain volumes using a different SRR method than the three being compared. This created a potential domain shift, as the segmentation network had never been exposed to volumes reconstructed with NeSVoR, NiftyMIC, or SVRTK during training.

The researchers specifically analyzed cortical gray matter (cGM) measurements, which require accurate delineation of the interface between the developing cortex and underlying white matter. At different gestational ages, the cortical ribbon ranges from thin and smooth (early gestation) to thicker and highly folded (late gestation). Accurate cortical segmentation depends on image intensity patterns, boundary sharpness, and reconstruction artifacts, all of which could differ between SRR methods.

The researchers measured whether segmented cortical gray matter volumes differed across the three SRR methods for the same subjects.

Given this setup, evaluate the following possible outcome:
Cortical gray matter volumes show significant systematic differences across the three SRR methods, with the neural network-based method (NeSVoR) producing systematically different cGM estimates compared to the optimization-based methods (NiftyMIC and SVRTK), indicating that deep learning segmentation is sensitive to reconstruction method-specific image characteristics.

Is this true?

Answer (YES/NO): NO